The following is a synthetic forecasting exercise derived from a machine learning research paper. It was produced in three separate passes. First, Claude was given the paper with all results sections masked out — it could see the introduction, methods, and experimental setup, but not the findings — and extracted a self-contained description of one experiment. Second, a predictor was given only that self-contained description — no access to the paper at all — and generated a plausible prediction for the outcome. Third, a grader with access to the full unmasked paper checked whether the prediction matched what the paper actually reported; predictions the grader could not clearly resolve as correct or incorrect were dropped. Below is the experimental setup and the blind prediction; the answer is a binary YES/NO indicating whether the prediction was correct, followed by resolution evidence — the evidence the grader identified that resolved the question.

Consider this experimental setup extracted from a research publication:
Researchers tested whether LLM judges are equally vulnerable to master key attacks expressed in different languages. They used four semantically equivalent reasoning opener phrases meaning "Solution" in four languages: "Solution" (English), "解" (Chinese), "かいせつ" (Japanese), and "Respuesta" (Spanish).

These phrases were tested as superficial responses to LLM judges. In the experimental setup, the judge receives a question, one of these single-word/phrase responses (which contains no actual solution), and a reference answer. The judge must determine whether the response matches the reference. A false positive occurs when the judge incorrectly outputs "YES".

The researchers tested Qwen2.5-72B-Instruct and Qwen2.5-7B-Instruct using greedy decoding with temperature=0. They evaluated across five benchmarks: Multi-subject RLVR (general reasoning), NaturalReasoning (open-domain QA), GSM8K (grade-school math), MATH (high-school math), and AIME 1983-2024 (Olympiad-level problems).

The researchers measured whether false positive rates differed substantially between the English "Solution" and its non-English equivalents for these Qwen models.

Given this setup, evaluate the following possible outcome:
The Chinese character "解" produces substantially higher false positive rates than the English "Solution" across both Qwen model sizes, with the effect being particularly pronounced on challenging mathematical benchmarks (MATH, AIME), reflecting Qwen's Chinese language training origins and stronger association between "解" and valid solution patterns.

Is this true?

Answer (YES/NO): NO